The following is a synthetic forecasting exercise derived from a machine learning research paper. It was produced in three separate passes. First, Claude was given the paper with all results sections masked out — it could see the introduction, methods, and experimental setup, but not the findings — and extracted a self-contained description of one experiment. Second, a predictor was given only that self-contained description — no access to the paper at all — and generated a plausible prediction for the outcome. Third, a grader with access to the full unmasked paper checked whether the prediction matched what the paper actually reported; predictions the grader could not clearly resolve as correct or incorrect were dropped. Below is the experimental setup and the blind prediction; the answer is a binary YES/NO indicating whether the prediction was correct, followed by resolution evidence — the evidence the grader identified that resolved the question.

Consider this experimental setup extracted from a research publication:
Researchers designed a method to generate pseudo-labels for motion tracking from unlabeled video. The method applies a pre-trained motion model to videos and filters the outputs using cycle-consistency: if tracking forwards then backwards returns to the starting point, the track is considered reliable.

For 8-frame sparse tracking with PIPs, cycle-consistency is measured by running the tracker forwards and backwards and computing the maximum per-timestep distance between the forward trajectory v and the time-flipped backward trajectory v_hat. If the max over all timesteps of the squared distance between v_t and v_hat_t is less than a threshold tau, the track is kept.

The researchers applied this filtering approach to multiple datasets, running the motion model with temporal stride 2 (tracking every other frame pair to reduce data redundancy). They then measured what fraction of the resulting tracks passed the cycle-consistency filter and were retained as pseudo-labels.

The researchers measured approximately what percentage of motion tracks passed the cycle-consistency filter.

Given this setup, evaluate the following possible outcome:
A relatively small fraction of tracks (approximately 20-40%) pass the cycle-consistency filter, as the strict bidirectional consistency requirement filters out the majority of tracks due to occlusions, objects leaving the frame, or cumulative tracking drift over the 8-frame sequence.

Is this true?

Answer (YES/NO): NO